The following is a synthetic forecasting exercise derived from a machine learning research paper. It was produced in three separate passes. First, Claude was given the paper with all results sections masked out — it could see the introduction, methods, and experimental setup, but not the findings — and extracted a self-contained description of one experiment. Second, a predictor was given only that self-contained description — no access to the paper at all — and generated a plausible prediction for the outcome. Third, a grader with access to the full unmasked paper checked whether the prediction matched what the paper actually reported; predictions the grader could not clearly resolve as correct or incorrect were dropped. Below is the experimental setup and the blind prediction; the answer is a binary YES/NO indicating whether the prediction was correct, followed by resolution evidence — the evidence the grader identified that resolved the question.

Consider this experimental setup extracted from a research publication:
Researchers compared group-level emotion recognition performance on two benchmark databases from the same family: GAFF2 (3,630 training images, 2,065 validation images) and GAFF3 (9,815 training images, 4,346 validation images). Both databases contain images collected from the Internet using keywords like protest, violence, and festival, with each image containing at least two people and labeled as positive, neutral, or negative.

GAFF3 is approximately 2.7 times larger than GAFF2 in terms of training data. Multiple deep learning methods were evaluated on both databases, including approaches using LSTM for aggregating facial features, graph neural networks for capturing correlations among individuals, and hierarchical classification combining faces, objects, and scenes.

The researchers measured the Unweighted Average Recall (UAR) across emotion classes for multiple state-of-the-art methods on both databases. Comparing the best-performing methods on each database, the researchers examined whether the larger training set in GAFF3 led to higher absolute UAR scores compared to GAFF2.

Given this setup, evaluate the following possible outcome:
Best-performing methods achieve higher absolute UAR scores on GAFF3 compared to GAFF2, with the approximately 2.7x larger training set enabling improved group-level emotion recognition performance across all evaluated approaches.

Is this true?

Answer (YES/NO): NO